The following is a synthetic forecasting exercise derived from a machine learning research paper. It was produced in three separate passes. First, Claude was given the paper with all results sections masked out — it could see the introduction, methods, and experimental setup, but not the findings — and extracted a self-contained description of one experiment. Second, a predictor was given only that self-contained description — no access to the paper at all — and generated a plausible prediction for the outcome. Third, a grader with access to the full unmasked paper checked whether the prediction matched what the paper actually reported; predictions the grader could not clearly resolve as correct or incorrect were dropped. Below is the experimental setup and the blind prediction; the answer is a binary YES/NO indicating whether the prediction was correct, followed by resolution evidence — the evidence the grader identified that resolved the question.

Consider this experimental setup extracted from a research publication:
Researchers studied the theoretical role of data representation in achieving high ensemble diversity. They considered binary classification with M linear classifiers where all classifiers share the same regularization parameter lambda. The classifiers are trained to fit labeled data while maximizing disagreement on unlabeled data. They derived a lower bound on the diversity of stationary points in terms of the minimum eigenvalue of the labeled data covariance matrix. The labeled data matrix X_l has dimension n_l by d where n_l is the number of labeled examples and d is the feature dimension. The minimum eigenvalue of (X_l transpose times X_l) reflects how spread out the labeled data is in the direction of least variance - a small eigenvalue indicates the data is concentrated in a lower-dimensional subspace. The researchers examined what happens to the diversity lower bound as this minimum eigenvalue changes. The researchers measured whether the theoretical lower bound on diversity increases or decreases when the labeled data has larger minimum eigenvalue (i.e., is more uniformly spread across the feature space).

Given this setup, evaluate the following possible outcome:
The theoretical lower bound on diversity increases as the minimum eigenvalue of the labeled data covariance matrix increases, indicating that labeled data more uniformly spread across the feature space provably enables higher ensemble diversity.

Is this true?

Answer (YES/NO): YES